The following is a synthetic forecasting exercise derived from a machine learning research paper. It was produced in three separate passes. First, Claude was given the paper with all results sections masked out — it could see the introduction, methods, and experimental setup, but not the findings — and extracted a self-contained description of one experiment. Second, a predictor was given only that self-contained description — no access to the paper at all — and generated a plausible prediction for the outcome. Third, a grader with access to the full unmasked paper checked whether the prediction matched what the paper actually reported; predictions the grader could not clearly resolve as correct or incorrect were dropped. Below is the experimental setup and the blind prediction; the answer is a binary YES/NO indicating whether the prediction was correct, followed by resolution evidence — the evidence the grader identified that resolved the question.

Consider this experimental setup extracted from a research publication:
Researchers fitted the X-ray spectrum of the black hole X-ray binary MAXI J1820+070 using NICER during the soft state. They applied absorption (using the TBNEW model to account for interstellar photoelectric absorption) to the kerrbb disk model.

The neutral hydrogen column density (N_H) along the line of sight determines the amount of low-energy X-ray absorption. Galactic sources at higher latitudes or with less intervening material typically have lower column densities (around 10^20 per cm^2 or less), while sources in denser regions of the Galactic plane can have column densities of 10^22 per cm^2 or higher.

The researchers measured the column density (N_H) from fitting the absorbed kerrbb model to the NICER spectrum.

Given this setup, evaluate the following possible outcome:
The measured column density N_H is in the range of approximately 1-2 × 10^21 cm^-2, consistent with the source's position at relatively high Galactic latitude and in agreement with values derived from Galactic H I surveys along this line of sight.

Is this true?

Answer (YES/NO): NO